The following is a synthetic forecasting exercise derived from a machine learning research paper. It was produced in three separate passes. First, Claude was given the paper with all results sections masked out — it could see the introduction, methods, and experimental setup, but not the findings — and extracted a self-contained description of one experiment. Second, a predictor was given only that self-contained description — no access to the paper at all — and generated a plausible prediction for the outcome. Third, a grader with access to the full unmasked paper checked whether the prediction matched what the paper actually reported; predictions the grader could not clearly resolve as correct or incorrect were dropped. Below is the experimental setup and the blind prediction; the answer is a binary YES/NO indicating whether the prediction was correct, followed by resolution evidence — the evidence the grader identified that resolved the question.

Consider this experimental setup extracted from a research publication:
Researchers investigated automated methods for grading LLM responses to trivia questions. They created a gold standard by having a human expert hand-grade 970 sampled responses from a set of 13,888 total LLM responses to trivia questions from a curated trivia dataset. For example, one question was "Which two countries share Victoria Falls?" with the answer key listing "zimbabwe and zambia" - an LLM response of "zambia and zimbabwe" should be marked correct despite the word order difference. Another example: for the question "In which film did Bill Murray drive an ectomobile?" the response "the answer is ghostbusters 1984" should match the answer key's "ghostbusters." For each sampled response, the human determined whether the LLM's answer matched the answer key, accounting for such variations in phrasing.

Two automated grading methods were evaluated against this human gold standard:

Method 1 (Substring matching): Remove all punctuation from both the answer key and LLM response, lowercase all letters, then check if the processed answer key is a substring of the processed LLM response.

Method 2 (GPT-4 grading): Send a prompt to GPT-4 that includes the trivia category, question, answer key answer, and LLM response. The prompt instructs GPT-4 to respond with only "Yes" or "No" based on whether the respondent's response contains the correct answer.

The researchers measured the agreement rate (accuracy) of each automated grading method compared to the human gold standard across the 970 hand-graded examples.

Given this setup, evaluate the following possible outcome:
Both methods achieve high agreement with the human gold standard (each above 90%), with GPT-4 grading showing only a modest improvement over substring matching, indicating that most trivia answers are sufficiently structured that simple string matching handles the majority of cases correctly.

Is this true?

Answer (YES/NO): NO